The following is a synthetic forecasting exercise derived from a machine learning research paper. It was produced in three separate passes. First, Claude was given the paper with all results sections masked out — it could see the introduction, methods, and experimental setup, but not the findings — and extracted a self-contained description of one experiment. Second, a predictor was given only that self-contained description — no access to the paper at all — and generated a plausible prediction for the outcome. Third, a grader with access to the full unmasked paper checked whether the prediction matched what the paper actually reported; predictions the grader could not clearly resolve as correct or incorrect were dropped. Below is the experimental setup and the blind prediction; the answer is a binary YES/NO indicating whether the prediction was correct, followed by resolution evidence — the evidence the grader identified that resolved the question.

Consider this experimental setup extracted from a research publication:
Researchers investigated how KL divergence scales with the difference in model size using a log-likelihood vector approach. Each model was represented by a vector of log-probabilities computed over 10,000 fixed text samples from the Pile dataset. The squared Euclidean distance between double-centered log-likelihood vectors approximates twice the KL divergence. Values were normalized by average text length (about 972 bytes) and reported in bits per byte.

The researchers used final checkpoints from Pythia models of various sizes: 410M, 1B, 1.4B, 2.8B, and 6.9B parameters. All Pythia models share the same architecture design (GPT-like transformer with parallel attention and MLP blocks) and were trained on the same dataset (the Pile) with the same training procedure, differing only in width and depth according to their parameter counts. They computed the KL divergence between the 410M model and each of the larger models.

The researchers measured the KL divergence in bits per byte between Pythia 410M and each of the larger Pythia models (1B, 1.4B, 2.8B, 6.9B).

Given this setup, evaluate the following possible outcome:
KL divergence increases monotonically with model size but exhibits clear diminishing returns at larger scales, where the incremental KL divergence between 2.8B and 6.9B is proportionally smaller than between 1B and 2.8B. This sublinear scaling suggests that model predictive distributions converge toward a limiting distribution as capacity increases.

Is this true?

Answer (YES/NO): NO